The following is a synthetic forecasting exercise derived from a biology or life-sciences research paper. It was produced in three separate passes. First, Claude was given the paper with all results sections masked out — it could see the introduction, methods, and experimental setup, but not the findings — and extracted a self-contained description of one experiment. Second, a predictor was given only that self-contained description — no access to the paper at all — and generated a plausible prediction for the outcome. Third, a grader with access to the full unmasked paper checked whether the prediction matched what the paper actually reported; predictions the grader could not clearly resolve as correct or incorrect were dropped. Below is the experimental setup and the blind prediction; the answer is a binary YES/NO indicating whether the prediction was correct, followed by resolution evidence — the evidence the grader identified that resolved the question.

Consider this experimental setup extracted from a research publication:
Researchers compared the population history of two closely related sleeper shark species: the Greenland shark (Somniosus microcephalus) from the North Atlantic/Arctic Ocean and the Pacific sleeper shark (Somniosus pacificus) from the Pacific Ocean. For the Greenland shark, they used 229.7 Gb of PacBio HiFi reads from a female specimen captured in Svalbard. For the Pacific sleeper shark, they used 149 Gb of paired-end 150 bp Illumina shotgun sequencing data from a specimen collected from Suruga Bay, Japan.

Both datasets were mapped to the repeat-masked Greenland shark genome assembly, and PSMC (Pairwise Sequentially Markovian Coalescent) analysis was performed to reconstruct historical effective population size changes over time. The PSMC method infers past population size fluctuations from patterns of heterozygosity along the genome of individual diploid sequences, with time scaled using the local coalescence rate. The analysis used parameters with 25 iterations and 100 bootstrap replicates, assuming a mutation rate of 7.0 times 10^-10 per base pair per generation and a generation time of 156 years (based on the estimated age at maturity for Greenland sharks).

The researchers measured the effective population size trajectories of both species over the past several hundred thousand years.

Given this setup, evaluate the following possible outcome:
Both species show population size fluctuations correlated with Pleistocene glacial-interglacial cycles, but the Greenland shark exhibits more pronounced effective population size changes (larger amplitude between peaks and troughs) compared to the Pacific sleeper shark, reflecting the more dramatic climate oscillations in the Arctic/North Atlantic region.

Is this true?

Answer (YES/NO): NO